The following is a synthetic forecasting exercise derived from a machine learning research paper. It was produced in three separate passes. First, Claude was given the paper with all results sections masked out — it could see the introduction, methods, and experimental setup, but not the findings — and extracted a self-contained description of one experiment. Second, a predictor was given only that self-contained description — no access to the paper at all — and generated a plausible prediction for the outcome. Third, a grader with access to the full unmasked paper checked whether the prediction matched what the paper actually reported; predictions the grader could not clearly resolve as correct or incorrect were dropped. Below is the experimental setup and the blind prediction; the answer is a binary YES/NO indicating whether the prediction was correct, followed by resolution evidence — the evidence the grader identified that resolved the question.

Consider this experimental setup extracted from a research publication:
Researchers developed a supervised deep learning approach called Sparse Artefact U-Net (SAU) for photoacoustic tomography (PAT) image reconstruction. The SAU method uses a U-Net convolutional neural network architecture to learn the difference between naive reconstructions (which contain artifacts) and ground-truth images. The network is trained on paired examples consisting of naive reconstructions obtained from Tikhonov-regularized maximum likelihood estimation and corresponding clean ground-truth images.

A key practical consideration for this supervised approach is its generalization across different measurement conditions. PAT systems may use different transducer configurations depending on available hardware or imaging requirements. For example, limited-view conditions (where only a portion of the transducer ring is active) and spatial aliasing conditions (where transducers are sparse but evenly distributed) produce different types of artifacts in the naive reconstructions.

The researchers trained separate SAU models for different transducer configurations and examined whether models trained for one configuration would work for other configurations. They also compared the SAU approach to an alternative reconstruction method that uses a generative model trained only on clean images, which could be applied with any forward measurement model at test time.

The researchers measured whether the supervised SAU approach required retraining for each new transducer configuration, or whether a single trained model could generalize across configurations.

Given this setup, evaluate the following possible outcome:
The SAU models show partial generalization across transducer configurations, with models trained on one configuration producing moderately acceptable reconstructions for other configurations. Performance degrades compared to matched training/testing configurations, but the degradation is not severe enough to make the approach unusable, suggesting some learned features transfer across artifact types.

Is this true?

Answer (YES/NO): NO